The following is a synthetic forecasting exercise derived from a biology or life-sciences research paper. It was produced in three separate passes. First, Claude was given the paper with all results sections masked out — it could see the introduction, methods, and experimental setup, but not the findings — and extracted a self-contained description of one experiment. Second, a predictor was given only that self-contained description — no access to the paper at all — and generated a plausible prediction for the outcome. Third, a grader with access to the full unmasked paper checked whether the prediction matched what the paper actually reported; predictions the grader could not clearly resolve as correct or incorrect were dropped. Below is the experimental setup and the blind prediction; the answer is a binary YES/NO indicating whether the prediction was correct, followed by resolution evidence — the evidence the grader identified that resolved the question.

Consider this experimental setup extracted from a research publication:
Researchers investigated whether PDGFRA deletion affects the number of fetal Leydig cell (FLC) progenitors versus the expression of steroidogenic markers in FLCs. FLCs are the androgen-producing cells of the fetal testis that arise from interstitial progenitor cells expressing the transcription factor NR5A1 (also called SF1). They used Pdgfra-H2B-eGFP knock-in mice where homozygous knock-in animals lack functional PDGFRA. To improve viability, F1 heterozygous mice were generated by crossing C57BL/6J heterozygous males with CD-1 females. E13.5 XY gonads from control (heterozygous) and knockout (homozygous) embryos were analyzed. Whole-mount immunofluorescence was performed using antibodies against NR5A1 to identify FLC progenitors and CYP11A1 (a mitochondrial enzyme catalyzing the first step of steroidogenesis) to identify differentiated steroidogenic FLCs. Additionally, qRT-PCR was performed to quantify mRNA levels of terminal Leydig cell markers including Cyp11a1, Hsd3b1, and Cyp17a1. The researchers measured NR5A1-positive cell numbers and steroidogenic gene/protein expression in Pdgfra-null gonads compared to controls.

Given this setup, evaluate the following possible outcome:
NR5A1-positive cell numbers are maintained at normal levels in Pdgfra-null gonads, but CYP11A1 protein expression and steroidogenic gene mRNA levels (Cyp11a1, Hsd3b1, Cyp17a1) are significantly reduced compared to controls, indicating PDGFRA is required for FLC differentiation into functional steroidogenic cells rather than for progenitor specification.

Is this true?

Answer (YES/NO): YES